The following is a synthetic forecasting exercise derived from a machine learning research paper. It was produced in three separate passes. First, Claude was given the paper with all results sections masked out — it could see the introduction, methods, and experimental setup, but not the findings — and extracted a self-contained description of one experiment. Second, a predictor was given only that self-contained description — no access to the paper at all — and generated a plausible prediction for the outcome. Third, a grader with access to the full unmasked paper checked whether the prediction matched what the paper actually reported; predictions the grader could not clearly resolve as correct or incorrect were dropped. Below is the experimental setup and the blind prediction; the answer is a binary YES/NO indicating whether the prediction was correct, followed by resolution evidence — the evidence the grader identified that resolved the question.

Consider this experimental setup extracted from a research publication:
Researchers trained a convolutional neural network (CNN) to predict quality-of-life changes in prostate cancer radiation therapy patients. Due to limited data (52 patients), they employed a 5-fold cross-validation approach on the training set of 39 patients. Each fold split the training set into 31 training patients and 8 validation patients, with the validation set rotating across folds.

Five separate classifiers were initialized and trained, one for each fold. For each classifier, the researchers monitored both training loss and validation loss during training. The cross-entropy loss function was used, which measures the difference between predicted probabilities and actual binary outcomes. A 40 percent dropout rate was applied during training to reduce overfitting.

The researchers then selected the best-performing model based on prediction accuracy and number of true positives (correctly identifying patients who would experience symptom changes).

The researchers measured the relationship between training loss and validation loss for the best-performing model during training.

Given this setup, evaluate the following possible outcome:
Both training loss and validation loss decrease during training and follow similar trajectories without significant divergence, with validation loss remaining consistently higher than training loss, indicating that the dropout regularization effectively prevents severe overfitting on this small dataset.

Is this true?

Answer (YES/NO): NO